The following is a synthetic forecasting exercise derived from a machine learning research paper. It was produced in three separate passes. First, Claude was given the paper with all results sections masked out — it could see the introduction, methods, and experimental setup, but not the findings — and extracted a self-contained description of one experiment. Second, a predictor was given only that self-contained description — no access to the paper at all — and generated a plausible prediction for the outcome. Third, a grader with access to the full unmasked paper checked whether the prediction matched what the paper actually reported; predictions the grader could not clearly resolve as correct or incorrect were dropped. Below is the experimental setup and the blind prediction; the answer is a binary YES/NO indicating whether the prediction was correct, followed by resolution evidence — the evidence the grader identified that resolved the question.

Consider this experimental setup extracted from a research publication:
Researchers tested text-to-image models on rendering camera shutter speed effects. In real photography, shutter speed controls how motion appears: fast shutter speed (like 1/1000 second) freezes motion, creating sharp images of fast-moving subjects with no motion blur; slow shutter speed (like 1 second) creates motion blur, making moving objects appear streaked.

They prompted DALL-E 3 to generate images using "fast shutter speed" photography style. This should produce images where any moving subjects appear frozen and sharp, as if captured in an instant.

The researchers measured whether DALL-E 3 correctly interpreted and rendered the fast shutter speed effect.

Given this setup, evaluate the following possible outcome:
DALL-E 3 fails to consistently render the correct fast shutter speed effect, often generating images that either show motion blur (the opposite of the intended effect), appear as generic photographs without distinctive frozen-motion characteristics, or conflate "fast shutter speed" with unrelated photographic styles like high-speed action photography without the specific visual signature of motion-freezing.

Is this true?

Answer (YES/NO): YES